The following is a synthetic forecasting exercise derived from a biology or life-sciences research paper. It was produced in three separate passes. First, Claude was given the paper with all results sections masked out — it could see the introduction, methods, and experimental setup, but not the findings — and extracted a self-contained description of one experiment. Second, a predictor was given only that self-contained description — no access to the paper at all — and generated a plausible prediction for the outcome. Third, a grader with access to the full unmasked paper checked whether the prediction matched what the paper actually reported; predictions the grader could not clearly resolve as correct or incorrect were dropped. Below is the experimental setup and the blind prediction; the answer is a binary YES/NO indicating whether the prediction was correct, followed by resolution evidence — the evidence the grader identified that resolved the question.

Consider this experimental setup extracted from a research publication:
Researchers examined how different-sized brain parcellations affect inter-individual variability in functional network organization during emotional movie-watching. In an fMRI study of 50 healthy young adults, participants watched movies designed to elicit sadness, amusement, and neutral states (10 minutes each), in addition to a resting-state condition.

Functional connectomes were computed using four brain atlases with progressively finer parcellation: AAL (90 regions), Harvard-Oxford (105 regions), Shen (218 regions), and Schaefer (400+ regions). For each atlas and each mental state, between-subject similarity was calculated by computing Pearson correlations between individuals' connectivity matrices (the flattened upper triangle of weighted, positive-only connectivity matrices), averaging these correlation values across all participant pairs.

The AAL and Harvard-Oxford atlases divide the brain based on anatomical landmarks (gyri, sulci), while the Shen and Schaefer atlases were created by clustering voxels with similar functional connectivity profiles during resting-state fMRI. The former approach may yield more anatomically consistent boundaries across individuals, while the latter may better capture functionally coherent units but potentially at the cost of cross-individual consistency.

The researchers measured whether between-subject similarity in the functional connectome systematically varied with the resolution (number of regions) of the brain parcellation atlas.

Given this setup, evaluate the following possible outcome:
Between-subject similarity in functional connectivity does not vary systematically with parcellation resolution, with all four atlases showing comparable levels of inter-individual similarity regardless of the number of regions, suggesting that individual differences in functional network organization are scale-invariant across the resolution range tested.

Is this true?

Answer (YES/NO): NO